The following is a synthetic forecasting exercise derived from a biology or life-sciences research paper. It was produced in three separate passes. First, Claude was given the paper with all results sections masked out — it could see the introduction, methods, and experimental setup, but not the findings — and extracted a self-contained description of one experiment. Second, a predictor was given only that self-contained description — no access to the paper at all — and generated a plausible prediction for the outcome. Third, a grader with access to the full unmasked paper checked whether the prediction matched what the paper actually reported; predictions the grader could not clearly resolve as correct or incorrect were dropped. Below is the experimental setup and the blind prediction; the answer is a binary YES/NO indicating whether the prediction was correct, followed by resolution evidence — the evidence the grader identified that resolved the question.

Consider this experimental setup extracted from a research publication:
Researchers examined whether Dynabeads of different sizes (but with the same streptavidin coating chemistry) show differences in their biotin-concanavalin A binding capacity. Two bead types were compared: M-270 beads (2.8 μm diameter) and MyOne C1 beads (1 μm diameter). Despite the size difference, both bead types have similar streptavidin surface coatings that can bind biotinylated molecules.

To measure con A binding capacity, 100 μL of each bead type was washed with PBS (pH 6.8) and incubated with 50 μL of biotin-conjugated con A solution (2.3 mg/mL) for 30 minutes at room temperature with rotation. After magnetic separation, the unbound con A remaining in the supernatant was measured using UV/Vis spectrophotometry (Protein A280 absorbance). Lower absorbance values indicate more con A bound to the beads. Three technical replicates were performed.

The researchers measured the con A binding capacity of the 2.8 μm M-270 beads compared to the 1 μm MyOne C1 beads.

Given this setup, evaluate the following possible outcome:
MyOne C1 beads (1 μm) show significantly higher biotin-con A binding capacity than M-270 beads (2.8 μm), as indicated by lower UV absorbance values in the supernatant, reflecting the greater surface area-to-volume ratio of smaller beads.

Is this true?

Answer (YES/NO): NO